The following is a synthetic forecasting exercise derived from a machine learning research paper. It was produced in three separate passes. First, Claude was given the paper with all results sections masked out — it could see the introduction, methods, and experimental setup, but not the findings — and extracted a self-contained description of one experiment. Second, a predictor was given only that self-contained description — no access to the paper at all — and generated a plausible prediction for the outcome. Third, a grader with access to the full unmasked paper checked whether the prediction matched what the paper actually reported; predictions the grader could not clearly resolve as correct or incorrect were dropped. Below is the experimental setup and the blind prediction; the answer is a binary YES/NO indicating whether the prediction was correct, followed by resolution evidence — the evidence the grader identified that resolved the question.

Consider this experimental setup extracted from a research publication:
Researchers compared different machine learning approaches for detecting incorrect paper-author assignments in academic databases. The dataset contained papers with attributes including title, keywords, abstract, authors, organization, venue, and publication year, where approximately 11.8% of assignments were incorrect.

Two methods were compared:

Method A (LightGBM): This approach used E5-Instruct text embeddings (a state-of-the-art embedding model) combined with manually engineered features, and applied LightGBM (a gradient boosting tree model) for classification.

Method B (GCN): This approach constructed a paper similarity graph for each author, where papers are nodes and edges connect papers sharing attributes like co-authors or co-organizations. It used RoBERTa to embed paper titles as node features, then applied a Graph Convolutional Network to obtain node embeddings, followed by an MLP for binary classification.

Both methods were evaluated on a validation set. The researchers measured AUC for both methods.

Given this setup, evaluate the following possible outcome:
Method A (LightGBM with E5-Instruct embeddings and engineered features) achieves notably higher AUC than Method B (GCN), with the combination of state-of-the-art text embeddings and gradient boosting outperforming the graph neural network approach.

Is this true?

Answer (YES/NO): YES